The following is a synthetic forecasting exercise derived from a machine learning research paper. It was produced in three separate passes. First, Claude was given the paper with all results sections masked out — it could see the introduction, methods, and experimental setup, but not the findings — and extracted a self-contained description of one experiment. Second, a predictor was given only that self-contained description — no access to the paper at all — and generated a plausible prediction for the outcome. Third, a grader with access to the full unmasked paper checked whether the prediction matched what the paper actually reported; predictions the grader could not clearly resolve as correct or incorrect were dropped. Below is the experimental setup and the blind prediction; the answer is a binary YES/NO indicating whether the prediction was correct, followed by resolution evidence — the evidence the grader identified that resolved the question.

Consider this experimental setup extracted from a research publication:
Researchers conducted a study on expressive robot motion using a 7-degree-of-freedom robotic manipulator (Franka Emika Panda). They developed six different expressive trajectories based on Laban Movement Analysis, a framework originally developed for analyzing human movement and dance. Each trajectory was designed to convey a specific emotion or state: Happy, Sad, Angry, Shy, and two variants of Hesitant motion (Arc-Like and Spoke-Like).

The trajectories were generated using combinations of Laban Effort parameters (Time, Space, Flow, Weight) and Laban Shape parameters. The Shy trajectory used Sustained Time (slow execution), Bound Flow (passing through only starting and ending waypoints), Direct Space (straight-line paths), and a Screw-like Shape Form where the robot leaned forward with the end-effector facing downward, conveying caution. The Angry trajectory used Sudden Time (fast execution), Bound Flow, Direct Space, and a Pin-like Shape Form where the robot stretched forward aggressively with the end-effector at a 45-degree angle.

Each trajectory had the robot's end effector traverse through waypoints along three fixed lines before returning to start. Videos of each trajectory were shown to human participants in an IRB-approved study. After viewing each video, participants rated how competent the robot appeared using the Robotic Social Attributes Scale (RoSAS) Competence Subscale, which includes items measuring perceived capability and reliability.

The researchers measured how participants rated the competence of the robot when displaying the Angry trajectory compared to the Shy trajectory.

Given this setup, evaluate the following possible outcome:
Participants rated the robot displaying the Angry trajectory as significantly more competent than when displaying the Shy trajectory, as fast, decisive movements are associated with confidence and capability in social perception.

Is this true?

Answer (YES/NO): NO